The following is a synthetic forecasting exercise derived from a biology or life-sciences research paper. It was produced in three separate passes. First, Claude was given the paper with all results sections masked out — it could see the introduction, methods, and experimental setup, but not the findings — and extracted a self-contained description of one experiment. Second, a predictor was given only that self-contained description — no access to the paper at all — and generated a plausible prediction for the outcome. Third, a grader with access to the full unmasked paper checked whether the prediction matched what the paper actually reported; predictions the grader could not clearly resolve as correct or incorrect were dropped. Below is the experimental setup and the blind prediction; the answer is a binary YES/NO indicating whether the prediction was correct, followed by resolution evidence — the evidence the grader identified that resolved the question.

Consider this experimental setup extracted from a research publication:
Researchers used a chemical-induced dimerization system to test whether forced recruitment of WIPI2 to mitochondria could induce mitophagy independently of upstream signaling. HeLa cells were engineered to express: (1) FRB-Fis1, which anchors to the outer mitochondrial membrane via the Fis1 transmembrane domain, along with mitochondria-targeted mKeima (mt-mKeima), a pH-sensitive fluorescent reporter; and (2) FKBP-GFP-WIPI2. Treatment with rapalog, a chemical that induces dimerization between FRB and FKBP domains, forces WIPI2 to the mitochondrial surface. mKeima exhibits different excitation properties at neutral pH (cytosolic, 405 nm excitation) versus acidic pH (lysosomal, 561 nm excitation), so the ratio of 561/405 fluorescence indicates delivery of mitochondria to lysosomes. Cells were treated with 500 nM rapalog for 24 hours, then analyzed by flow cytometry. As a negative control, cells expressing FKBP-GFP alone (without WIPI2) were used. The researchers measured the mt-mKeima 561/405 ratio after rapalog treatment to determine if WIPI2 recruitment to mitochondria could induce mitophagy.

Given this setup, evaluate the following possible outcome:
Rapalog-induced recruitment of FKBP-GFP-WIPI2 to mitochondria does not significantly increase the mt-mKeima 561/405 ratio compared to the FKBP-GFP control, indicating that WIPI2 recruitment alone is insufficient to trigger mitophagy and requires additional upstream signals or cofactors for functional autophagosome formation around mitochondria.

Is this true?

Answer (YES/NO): NO